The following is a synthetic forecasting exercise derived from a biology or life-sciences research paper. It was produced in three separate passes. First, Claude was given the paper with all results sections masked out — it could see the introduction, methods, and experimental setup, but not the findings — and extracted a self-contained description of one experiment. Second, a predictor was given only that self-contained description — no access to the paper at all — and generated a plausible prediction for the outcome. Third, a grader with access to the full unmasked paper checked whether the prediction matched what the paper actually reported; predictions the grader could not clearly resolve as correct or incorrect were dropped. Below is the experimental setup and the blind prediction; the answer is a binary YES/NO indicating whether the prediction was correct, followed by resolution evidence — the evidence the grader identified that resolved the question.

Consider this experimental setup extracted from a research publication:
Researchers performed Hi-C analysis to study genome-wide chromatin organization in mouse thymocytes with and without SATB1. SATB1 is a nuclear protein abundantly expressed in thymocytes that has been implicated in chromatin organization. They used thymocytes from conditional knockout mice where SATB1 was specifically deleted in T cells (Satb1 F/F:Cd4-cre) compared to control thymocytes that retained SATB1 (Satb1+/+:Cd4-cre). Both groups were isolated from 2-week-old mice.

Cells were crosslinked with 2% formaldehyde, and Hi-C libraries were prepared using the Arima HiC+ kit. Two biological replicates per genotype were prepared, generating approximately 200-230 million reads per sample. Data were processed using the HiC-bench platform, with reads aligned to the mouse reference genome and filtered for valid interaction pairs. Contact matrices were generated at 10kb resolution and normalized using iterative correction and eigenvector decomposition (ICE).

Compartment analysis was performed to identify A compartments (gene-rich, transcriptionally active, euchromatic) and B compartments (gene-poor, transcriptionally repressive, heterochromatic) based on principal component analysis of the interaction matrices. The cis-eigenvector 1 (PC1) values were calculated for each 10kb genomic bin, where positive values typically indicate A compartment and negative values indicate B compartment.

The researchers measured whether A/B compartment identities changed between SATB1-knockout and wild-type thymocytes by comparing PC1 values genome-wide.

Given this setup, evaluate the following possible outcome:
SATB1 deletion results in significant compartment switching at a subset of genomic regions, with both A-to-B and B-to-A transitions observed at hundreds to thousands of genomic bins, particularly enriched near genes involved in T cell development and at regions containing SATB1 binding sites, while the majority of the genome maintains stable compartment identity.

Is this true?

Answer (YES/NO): NO